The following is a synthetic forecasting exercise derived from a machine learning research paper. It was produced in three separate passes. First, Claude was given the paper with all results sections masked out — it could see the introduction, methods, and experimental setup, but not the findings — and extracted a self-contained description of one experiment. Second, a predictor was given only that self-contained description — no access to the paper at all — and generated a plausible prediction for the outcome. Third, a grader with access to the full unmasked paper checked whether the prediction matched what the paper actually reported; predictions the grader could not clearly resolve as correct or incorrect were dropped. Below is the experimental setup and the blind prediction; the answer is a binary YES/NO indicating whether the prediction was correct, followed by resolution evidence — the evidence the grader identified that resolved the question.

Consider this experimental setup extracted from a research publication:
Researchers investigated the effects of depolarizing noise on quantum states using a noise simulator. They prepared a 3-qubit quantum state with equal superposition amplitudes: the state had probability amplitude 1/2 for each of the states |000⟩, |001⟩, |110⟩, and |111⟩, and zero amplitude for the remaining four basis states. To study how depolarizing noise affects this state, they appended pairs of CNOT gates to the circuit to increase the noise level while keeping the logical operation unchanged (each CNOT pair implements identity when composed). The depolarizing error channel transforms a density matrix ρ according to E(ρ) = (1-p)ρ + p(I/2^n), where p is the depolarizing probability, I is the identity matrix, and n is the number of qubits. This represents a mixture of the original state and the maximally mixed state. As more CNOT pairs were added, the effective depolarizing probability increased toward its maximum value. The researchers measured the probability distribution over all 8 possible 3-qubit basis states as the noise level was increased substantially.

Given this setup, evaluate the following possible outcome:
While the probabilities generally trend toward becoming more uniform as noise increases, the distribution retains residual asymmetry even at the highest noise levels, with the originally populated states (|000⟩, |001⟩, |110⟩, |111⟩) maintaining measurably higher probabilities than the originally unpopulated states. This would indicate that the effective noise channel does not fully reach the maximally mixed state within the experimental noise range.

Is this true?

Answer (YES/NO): NO